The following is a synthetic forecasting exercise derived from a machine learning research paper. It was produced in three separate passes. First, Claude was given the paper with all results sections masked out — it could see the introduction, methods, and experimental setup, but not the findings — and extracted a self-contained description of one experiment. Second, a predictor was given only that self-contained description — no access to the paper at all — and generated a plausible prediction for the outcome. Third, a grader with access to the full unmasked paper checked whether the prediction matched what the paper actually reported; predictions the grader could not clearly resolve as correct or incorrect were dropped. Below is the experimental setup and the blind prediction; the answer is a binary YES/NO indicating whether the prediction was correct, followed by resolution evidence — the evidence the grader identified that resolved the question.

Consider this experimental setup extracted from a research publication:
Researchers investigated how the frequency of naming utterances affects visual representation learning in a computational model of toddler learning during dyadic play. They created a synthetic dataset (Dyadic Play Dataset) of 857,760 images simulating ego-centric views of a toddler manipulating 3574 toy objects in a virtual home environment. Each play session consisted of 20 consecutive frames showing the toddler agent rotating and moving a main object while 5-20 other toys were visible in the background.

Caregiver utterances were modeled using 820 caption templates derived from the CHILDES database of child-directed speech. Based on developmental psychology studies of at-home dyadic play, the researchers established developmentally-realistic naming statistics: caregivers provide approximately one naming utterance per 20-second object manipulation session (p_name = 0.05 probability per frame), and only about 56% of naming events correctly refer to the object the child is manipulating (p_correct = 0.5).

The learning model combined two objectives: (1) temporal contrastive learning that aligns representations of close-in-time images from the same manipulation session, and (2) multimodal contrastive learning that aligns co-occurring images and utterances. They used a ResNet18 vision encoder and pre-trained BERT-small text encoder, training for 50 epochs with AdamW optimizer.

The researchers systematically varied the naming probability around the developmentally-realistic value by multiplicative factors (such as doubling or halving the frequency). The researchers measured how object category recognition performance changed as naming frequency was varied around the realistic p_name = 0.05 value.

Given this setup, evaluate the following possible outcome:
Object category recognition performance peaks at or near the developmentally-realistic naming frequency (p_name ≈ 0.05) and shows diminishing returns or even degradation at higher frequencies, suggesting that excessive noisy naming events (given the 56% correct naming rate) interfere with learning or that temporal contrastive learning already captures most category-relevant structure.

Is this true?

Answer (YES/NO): NO